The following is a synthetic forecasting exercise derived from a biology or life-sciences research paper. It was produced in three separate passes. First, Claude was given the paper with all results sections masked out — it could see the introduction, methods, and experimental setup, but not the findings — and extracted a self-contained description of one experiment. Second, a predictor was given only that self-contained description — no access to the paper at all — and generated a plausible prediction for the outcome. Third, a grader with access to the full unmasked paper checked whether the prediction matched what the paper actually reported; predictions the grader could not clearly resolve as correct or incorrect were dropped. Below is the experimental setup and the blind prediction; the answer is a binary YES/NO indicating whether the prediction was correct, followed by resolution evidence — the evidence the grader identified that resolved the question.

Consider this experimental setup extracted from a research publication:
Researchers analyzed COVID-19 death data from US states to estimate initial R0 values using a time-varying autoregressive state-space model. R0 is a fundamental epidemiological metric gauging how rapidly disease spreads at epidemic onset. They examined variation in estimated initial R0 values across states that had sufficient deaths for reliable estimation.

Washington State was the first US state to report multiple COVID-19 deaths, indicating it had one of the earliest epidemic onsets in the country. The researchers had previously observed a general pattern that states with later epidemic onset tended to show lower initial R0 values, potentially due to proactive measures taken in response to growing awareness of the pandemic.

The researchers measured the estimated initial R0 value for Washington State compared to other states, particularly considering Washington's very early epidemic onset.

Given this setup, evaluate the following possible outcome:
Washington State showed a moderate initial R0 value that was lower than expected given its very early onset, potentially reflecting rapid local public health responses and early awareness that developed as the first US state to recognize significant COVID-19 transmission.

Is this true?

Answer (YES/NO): NO